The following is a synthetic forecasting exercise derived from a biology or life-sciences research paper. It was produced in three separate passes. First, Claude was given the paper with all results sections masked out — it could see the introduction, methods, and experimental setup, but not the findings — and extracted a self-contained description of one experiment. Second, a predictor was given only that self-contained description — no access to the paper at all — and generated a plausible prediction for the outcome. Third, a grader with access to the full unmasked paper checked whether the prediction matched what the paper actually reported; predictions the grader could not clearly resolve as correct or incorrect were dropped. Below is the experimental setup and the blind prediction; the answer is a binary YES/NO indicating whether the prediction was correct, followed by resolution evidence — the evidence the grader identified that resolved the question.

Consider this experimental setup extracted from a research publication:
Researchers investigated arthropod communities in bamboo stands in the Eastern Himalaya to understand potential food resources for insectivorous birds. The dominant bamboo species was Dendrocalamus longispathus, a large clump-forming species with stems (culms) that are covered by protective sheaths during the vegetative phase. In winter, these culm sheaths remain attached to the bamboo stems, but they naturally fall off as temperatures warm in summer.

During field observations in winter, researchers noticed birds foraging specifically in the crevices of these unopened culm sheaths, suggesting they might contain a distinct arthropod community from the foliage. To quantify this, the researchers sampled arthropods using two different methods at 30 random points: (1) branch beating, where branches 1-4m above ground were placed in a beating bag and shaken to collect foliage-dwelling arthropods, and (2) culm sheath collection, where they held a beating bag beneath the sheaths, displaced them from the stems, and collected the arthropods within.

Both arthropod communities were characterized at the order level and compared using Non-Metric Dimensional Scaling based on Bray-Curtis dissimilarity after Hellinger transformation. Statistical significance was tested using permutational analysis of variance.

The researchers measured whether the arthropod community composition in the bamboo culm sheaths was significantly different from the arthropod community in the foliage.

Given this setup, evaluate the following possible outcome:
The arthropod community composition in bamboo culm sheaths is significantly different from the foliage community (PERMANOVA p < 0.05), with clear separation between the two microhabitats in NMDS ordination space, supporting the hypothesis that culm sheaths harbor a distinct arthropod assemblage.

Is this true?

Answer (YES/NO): YES